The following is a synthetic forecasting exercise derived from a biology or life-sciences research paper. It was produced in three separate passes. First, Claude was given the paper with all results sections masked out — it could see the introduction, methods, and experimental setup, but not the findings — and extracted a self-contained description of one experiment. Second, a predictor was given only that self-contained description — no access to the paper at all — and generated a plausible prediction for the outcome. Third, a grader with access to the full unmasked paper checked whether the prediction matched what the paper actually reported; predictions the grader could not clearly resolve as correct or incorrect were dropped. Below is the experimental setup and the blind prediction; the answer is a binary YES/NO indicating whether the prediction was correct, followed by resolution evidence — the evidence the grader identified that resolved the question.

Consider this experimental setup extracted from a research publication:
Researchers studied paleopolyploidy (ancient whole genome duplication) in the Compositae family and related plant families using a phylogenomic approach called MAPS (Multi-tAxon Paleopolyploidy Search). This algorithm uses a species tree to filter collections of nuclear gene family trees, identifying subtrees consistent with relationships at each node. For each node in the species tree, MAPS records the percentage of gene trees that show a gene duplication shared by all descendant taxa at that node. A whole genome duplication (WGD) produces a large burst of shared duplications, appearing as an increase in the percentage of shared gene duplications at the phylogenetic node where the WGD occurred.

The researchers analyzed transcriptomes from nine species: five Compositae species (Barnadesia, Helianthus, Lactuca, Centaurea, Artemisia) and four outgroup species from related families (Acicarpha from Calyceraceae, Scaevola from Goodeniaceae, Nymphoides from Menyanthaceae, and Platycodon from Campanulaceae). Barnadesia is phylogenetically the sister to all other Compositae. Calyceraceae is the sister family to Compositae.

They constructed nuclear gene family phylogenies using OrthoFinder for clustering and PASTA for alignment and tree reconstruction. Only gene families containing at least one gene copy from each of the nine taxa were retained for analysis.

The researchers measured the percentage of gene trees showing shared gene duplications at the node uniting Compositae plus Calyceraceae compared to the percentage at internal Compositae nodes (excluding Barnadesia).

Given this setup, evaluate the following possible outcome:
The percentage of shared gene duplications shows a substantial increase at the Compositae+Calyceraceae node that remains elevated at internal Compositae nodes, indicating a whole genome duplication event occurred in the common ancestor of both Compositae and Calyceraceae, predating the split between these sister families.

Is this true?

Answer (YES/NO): YES